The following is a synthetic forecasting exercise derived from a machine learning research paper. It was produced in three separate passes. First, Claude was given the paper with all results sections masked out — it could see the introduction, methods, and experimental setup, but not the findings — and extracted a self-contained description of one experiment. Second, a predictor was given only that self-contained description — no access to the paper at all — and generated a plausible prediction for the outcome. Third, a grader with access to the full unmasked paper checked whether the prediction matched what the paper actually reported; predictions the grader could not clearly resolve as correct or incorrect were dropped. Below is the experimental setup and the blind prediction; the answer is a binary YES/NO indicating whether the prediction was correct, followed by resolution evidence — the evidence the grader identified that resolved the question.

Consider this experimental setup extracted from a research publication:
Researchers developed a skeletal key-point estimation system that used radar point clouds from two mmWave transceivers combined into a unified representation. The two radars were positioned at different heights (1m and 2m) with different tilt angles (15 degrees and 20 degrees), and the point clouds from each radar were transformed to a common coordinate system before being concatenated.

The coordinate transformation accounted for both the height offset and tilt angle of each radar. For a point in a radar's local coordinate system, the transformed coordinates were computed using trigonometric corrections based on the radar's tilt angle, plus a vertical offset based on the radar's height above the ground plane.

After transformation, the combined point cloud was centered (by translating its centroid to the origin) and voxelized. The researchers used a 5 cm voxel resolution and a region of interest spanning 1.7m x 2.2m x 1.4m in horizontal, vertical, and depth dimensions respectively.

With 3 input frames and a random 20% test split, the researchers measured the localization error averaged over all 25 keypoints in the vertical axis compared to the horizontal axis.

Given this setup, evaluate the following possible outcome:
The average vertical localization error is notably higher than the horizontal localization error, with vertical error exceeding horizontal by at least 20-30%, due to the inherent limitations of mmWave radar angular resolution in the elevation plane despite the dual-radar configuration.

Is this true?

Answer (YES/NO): YES